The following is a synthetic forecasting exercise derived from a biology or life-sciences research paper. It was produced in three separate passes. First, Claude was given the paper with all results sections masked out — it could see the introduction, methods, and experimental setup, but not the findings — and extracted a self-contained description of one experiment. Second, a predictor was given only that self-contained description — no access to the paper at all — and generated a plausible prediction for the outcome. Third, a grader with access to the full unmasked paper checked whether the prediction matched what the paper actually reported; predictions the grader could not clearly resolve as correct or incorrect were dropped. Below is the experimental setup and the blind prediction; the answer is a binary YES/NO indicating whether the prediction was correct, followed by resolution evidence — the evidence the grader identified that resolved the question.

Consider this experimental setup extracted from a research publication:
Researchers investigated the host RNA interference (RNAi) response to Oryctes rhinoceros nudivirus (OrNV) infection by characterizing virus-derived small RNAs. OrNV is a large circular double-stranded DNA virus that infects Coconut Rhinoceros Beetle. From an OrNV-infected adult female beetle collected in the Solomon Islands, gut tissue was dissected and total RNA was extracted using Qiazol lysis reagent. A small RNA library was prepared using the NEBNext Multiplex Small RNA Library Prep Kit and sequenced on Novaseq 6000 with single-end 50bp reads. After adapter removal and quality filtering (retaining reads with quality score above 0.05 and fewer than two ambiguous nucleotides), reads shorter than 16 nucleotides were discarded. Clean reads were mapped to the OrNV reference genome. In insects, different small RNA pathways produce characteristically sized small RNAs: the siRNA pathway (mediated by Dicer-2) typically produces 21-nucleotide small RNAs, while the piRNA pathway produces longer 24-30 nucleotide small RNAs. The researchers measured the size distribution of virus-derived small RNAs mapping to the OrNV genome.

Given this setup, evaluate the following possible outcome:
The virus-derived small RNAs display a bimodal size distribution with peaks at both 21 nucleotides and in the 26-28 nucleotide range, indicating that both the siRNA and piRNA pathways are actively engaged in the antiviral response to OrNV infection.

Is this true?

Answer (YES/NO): NO